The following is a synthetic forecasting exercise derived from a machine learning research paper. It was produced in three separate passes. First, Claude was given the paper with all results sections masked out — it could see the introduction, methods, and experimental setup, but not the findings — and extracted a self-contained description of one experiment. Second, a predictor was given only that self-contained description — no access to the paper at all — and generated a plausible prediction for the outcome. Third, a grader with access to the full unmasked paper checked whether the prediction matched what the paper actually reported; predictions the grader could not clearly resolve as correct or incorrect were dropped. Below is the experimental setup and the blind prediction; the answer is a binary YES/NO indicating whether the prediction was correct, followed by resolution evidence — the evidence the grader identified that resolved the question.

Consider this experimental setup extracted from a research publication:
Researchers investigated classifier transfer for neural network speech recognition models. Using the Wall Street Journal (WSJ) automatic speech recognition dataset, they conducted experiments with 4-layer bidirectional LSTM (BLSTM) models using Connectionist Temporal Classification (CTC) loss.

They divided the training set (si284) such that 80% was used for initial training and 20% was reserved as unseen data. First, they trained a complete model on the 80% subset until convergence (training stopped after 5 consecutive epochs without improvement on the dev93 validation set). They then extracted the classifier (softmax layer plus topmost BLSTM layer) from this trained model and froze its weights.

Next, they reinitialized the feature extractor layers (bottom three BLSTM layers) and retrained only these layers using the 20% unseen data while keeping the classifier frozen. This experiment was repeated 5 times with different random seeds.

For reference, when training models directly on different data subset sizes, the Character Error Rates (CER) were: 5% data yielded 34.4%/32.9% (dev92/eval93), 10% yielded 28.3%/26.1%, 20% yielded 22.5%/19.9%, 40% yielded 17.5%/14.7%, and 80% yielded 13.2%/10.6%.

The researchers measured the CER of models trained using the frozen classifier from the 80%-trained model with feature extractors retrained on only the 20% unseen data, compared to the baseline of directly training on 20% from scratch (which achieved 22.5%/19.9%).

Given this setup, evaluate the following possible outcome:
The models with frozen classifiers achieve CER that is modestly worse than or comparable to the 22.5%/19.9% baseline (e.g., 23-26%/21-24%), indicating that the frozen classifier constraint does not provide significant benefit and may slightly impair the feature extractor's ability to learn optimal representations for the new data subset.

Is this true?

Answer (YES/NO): NO